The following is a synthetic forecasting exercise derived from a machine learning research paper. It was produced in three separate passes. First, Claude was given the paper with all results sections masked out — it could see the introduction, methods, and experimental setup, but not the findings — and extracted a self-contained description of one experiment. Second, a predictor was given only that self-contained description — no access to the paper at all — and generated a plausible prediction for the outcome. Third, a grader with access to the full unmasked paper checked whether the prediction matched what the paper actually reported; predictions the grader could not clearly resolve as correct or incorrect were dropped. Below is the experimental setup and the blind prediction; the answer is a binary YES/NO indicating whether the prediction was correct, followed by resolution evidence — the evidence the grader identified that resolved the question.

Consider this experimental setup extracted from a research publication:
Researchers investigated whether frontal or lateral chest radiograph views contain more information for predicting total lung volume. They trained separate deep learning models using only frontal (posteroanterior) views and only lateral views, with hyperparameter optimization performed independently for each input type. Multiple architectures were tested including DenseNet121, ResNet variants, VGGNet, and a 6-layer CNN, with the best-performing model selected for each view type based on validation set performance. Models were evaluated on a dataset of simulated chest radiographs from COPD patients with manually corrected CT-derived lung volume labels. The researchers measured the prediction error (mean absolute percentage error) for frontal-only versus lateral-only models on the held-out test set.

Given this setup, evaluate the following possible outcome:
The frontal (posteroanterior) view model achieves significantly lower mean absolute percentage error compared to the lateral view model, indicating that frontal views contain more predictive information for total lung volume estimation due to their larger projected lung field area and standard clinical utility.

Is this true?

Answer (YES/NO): NO